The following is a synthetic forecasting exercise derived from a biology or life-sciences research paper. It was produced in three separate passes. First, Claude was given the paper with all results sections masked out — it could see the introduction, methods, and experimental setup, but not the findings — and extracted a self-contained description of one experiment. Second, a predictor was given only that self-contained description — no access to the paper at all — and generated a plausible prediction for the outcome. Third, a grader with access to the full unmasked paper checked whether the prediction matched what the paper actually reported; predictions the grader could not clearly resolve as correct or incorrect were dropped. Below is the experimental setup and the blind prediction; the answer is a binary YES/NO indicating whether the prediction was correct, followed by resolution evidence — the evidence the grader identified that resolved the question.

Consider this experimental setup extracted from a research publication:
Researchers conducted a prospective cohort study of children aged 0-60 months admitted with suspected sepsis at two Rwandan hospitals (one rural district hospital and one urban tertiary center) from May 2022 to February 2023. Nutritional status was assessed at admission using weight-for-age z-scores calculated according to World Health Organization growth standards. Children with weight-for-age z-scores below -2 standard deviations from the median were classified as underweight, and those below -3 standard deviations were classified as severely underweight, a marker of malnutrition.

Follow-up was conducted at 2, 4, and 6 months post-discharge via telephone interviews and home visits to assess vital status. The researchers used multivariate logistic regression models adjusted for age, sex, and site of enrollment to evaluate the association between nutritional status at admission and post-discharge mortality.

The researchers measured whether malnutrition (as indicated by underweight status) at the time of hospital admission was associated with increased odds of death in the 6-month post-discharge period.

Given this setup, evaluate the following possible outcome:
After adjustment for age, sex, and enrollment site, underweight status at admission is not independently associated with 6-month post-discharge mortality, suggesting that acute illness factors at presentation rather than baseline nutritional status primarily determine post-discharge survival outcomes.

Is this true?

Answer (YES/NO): NO